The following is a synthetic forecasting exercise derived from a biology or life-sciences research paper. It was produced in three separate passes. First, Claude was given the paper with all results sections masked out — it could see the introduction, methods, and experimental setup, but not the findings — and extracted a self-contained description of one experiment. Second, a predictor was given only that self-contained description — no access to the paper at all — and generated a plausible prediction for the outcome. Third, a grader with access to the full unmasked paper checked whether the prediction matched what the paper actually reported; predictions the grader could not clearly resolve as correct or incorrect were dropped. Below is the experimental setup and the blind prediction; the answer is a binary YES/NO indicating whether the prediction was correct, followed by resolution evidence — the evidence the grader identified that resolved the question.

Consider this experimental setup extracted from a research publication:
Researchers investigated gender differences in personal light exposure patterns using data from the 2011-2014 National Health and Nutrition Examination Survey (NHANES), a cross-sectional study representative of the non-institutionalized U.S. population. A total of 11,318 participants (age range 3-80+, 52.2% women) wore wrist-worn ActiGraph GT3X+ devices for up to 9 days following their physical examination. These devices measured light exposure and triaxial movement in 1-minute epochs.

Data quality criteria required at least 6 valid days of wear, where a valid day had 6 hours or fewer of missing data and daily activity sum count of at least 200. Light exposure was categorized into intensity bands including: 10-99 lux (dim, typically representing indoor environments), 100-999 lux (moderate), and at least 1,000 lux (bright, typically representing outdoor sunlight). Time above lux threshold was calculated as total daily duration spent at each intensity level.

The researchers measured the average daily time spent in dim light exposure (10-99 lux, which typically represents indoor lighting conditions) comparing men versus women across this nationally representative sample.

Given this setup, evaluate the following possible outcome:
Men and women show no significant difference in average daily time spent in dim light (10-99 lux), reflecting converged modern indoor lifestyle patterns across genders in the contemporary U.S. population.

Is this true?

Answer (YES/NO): NO